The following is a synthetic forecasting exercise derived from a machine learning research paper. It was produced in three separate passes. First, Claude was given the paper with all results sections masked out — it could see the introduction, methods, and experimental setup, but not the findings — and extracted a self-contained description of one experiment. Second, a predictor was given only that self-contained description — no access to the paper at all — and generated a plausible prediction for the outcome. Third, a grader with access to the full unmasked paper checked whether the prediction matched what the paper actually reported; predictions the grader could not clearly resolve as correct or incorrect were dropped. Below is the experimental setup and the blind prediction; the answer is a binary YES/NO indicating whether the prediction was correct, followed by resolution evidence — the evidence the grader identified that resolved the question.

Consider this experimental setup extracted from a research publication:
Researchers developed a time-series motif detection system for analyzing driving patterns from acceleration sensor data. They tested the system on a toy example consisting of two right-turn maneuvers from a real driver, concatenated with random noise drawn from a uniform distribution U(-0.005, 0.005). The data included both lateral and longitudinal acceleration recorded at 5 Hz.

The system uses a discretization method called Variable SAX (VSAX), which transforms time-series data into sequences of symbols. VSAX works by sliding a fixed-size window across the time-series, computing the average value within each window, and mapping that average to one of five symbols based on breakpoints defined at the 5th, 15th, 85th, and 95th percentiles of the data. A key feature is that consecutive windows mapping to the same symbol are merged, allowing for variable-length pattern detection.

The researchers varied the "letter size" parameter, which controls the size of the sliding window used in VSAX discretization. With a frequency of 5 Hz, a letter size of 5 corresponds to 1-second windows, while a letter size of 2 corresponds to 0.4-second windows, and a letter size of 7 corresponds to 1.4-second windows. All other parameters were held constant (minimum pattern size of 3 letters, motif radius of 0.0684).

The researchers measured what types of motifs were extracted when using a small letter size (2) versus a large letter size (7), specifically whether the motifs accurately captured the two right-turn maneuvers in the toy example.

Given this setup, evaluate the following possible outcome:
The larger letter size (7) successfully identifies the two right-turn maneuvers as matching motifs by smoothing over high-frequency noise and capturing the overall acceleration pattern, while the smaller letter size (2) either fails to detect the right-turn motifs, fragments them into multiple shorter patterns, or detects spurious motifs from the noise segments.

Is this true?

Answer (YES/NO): NO